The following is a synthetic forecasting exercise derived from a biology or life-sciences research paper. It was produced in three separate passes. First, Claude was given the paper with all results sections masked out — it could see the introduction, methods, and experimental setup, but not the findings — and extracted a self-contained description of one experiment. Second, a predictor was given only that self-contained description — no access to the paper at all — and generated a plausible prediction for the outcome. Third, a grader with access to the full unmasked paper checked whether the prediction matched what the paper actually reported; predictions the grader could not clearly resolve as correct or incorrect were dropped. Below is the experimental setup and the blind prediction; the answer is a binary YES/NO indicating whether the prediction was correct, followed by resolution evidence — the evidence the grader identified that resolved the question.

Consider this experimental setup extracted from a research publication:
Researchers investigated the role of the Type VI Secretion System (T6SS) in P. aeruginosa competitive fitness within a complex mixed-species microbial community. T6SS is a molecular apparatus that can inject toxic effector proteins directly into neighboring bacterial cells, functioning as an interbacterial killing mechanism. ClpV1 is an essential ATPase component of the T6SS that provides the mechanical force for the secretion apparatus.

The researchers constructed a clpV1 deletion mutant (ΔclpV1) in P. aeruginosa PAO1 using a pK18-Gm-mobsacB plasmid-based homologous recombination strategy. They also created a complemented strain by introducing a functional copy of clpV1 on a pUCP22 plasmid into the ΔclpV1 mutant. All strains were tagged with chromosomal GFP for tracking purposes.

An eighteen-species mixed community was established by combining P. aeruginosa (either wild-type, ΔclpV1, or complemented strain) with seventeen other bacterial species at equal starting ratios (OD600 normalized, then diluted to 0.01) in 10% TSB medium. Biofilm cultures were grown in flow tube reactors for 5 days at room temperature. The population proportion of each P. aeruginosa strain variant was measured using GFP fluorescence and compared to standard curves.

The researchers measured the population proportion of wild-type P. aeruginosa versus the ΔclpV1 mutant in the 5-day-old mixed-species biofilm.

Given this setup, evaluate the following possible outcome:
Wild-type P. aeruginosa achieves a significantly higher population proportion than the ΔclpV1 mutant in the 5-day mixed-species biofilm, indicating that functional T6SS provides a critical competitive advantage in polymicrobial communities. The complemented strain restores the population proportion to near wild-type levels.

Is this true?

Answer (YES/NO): NO